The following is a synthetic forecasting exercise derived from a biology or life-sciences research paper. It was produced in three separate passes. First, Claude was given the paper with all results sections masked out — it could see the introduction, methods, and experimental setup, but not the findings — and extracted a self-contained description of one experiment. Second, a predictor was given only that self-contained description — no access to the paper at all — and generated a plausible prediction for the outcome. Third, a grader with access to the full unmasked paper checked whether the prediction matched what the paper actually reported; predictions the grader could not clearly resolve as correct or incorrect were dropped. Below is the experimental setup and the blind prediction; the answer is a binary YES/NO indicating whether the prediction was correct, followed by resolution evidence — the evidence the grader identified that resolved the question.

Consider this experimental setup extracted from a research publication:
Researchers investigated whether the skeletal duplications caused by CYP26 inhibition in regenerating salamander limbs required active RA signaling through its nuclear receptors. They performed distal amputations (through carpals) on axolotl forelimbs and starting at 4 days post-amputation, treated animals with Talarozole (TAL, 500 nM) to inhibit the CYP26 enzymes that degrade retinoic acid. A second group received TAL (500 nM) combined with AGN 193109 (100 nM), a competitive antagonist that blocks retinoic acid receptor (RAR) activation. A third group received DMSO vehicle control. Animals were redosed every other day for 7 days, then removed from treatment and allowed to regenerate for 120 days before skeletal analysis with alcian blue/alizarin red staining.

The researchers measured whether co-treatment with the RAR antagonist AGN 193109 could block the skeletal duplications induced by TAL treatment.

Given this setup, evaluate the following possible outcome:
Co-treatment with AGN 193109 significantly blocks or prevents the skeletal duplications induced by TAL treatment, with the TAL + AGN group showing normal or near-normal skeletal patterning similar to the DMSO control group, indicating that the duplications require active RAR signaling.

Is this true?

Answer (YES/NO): YES